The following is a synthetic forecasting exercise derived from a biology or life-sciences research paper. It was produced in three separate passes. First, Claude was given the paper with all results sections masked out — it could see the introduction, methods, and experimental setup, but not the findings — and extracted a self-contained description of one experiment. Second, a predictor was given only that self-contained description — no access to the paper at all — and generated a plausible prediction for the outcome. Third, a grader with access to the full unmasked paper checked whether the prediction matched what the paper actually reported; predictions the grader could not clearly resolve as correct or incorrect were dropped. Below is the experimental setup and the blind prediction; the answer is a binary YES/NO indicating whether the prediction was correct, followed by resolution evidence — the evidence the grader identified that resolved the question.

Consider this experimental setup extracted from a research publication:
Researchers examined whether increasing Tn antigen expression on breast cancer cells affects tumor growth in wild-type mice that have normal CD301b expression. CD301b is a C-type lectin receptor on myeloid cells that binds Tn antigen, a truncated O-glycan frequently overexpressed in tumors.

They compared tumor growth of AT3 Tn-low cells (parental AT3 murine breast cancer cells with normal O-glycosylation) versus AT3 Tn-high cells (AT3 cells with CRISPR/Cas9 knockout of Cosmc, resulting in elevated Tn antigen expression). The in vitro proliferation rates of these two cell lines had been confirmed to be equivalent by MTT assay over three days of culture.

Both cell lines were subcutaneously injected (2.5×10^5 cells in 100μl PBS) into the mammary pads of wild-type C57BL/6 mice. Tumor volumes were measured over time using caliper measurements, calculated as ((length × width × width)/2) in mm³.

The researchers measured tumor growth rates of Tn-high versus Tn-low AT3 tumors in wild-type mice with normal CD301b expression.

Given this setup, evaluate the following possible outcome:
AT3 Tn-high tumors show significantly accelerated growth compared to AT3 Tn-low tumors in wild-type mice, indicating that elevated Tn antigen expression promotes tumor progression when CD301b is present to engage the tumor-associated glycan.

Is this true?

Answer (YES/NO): YES